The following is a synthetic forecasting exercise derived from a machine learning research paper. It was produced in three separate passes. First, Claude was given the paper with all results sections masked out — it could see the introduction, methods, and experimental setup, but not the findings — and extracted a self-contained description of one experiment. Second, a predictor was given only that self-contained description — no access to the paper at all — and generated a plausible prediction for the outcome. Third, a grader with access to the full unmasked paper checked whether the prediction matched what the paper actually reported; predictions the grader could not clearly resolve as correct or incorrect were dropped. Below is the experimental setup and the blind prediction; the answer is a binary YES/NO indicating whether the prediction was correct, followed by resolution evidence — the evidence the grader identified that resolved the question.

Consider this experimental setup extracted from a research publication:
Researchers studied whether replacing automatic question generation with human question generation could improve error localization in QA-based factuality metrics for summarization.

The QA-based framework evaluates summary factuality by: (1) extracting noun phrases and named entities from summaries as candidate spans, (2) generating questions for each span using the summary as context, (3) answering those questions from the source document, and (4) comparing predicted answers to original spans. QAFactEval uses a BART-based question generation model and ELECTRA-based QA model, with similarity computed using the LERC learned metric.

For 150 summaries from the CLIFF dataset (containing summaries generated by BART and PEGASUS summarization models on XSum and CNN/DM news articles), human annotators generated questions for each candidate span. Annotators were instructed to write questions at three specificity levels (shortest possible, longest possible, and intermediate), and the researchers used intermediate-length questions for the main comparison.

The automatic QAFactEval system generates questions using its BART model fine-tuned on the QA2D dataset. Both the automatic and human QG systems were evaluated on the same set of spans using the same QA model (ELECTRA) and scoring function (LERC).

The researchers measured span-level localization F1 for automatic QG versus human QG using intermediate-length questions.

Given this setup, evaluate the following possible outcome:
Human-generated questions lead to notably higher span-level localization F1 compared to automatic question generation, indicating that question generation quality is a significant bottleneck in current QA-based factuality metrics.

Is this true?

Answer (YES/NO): NO